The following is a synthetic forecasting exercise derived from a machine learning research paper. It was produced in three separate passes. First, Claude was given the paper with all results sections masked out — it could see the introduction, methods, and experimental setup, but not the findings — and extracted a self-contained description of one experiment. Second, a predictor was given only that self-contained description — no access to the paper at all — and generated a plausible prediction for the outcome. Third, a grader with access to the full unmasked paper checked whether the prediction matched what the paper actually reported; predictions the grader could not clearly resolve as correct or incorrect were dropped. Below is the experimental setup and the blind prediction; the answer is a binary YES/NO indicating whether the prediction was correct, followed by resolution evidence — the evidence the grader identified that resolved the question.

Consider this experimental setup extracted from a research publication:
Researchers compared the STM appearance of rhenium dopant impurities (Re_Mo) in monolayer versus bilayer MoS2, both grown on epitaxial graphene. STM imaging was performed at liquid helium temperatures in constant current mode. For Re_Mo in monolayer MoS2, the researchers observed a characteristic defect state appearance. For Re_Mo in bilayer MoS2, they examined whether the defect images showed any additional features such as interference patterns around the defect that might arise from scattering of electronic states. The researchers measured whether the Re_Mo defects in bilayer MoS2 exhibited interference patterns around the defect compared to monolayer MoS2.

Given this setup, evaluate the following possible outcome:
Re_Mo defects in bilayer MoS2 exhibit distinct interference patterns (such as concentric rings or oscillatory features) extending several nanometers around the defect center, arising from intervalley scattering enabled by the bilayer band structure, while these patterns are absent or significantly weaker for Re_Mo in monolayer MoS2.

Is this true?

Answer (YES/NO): NO